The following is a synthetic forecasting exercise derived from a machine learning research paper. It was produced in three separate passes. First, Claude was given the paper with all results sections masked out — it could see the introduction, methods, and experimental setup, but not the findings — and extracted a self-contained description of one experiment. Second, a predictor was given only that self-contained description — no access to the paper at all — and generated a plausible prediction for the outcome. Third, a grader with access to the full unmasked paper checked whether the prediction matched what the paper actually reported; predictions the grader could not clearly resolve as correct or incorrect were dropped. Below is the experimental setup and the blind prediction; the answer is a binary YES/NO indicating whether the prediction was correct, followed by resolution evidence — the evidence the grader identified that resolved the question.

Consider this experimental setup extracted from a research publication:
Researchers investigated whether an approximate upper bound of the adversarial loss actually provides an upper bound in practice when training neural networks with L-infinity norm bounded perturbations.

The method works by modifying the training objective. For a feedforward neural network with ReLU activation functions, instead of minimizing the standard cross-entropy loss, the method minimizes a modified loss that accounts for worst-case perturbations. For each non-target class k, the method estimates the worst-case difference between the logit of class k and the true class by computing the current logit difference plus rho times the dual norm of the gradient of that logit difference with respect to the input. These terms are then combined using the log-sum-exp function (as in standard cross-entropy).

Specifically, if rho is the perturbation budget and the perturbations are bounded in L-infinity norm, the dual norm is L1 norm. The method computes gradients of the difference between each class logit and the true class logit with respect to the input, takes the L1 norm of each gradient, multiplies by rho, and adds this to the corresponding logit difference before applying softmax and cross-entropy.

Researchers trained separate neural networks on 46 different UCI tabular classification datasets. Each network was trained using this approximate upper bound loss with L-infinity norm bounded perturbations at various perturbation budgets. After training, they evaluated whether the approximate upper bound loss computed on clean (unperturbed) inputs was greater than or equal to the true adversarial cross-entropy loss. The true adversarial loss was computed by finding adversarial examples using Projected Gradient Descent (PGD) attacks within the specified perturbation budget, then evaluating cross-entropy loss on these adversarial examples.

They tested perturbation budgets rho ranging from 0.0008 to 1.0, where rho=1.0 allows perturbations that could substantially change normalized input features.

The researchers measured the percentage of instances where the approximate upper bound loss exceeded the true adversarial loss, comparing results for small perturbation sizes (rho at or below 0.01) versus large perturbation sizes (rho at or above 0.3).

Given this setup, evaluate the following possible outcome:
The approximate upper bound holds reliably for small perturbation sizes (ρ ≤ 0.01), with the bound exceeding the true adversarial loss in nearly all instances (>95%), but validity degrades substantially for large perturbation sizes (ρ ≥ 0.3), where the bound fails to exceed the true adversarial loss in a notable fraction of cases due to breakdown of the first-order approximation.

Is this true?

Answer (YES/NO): YES